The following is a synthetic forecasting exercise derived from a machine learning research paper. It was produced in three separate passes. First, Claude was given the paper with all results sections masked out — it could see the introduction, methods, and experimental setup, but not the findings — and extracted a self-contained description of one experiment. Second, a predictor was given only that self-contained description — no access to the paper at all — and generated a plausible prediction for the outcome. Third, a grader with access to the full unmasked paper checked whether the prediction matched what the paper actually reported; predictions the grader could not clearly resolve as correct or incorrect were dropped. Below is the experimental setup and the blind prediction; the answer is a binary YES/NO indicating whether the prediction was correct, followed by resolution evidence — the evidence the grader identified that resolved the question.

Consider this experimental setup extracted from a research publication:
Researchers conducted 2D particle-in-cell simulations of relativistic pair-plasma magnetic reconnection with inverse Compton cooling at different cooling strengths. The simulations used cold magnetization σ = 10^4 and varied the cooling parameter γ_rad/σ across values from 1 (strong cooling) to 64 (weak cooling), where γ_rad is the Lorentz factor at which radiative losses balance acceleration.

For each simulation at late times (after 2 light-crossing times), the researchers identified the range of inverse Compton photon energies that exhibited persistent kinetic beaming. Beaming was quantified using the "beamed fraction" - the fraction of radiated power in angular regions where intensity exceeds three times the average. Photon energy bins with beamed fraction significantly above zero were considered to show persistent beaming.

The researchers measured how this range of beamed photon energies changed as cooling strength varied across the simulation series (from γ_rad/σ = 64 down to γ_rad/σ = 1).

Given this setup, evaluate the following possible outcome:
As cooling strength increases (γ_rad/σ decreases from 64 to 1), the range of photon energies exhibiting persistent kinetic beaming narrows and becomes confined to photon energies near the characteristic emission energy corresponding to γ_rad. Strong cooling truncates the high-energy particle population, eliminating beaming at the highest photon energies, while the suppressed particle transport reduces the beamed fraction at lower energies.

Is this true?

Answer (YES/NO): NO